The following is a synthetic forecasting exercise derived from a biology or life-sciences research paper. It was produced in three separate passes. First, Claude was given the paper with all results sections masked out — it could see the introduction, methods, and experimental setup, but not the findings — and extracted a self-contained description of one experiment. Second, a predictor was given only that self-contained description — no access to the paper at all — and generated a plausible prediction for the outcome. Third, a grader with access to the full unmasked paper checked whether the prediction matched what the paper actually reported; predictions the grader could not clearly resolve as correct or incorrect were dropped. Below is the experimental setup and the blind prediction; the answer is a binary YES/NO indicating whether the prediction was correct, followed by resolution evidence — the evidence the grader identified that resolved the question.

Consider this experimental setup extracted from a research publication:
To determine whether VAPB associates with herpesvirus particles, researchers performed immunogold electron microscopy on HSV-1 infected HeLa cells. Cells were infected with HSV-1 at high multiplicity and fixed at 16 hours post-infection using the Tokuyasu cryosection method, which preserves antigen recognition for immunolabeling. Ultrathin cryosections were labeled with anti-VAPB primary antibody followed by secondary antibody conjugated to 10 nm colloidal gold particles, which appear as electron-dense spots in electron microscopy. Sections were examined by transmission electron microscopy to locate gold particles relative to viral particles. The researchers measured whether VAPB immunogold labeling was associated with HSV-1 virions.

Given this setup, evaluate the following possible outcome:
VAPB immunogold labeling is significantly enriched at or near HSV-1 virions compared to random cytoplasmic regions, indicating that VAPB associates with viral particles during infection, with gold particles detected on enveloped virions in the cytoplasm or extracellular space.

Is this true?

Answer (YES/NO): NO